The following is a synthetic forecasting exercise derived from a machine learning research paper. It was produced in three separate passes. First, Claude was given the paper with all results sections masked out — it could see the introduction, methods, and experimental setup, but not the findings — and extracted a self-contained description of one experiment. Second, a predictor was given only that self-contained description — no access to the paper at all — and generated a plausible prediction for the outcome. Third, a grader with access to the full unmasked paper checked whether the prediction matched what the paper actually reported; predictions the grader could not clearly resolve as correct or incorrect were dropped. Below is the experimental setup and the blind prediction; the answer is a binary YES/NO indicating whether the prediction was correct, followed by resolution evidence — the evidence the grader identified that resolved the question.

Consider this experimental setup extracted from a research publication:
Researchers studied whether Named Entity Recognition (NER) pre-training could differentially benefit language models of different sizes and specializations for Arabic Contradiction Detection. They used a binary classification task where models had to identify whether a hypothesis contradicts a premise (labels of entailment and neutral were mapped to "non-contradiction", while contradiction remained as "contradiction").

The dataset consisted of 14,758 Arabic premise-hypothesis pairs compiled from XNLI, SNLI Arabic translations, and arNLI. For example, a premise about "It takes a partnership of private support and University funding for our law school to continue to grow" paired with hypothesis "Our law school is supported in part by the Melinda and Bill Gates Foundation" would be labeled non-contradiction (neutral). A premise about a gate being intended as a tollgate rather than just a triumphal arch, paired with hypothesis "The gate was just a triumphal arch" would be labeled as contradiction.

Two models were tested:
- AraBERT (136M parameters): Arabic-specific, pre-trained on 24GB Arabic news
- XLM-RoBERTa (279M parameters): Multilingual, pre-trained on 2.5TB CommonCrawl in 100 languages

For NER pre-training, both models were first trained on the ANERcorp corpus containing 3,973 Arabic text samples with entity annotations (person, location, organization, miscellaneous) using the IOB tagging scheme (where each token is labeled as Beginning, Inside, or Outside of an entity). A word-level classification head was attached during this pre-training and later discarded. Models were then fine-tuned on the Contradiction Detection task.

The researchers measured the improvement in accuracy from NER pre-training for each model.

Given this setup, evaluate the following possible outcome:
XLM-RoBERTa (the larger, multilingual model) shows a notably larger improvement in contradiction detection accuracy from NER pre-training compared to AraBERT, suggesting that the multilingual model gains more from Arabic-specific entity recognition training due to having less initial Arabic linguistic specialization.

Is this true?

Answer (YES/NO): NO